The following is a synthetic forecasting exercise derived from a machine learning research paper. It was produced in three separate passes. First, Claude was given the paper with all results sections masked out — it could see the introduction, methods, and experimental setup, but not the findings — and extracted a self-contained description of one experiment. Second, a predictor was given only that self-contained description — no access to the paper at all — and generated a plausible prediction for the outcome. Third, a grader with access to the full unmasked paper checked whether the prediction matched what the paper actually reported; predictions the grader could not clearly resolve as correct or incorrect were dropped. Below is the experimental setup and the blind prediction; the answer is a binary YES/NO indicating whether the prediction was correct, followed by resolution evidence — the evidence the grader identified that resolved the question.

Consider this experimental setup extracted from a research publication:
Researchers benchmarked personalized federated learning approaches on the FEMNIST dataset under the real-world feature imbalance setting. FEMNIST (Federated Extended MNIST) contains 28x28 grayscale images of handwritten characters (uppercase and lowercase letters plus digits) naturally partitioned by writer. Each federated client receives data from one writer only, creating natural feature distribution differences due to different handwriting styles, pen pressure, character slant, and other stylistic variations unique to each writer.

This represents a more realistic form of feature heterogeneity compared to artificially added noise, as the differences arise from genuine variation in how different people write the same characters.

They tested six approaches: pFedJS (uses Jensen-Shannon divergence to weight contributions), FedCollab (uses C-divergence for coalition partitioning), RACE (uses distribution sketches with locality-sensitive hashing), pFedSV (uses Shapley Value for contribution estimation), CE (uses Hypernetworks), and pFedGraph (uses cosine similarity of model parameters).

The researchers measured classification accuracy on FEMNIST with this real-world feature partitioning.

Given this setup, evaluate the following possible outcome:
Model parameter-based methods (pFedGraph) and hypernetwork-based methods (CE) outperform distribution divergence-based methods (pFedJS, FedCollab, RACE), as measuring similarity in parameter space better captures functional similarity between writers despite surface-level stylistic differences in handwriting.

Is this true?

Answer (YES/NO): NO